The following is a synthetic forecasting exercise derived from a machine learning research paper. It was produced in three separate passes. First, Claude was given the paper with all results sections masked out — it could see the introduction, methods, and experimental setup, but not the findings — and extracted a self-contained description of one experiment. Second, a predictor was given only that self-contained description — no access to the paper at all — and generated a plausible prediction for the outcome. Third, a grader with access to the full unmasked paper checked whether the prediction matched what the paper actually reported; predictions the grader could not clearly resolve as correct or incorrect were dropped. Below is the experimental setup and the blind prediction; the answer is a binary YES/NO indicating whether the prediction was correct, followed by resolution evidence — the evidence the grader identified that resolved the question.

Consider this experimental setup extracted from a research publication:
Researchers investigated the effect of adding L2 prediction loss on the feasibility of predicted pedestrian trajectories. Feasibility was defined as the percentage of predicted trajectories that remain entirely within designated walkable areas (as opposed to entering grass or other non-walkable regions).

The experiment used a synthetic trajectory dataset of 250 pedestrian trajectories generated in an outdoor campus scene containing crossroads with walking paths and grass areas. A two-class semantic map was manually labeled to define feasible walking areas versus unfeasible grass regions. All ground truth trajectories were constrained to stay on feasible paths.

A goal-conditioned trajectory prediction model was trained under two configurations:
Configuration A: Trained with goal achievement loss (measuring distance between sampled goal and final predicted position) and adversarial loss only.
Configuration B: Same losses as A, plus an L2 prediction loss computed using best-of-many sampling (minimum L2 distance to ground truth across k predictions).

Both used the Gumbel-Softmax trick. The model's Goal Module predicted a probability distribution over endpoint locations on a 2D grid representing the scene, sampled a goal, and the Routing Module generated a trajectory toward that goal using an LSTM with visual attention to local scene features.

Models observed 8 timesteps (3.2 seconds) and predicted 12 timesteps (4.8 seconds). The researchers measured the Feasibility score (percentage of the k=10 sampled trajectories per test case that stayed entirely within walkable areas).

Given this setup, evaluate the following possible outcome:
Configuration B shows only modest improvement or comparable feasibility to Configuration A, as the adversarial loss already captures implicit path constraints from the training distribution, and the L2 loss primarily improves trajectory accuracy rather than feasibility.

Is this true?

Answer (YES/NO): NO